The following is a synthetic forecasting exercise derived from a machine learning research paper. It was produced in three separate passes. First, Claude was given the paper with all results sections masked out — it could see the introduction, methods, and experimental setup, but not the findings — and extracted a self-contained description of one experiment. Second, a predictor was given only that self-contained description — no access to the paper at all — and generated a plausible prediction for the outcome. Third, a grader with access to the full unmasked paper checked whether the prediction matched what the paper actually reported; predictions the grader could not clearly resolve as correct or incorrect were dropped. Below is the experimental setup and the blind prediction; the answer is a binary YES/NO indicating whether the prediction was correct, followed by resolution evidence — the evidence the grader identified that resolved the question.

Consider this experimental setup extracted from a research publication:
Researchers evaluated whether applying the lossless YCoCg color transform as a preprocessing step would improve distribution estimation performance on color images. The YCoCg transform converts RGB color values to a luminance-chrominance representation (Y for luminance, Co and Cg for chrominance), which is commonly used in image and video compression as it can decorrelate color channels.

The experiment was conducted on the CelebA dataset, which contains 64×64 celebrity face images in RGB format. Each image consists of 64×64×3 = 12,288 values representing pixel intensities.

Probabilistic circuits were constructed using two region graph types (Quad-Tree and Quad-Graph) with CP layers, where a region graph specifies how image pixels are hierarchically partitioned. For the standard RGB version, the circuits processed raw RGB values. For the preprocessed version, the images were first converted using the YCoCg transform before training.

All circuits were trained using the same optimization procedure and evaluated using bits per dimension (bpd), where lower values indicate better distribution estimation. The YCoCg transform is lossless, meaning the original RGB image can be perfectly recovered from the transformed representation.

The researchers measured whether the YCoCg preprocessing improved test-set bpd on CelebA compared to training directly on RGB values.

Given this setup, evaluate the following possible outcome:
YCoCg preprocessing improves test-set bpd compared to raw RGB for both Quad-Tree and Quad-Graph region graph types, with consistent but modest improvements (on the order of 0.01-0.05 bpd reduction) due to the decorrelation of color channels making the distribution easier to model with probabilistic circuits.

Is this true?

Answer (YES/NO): NO